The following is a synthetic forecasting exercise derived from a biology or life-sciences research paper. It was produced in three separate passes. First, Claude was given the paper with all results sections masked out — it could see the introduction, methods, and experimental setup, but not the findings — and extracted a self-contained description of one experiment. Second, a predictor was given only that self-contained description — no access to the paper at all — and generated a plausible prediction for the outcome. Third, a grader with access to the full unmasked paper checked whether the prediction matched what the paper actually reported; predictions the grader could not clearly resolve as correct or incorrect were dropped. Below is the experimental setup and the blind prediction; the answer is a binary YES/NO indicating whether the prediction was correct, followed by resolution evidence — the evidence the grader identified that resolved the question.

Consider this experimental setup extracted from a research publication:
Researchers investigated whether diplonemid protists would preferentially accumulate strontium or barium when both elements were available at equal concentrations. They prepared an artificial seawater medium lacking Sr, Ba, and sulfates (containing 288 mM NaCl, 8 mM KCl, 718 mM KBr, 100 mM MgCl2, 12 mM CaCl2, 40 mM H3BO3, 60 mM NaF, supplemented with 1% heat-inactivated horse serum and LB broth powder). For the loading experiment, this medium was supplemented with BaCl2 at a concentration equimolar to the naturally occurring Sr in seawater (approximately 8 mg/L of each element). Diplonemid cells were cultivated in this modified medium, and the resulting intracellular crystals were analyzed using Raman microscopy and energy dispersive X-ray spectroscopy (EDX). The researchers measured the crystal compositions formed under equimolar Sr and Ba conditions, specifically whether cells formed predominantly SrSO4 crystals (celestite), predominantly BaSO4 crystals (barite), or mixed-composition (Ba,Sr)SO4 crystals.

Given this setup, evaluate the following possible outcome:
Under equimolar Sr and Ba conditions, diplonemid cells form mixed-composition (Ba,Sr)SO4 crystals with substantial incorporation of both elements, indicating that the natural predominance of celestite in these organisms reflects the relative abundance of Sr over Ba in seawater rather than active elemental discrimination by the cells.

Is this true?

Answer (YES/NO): YES